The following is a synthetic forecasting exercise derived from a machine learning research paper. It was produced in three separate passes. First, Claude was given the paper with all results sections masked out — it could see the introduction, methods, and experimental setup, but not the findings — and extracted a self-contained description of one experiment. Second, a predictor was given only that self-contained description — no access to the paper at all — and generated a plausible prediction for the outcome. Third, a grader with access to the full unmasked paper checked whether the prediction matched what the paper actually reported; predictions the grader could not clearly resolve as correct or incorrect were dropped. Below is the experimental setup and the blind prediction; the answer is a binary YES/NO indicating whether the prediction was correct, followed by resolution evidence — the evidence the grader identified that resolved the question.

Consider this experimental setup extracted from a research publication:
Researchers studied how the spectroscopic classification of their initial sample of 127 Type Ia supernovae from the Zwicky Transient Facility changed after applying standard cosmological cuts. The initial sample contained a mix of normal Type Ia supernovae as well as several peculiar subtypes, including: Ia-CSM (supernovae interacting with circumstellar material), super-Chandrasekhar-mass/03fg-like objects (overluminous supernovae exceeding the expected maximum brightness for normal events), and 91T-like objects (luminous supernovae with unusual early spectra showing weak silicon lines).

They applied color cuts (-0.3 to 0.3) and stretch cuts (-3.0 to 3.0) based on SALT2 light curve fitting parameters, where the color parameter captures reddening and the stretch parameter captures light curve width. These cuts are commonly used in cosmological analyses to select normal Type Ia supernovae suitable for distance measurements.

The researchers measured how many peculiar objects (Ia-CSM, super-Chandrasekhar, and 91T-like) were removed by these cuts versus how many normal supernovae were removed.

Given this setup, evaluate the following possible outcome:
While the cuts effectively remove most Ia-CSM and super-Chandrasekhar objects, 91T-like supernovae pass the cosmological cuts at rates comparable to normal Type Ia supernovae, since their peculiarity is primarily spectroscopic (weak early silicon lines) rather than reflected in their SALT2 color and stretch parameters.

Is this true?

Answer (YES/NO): NO